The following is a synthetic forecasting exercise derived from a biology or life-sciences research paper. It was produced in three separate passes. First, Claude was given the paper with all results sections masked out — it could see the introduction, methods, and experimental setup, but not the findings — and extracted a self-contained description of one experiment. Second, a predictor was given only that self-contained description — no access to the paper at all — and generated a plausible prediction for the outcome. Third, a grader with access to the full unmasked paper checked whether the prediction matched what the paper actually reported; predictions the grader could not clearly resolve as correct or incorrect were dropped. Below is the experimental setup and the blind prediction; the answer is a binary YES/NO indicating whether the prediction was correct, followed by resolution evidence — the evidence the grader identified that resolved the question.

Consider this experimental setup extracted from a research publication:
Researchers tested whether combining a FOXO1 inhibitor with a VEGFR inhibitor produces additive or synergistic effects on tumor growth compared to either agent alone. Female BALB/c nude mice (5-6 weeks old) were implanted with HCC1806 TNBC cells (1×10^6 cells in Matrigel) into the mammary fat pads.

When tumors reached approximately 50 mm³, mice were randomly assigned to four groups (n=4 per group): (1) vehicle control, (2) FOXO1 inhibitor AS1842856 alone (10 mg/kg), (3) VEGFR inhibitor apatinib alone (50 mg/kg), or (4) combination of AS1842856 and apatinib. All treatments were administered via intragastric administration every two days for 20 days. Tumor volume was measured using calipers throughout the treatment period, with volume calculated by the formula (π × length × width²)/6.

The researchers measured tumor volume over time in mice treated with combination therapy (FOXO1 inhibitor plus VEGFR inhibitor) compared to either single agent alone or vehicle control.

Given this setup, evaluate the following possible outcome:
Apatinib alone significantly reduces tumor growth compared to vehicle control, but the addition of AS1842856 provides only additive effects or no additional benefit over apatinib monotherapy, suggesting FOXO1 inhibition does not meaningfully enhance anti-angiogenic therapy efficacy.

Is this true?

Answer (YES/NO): NO